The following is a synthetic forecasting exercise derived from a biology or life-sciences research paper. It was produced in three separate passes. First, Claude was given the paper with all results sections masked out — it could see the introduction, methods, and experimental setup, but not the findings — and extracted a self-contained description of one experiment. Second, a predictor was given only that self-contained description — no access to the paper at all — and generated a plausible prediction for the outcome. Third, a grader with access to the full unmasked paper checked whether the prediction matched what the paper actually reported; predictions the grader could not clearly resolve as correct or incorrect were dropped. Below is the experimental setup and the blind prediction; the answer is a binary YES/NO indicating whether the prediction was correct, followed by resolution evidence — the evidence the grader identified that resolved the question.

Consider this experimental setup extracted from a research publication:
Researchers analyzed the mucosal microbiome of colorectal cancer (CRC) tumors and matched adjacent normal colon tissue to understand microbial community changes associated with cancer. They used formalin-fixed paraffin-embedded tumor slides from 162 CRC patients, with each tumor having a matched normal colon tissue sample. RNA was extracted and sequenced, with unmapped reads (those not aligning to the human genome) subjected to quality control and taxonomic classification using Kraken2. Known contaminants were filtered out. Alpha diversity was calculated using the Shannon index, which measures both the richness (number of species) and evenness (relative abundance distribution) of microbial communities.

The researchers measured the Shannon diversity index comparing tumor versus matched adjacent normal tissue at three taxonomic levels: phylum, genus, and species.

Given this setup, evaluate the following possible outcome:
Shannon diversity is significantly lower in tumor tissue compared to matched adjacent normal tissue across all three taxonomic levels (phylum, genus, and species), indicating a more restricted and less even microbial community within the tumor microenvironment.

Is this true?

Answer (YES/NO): NO